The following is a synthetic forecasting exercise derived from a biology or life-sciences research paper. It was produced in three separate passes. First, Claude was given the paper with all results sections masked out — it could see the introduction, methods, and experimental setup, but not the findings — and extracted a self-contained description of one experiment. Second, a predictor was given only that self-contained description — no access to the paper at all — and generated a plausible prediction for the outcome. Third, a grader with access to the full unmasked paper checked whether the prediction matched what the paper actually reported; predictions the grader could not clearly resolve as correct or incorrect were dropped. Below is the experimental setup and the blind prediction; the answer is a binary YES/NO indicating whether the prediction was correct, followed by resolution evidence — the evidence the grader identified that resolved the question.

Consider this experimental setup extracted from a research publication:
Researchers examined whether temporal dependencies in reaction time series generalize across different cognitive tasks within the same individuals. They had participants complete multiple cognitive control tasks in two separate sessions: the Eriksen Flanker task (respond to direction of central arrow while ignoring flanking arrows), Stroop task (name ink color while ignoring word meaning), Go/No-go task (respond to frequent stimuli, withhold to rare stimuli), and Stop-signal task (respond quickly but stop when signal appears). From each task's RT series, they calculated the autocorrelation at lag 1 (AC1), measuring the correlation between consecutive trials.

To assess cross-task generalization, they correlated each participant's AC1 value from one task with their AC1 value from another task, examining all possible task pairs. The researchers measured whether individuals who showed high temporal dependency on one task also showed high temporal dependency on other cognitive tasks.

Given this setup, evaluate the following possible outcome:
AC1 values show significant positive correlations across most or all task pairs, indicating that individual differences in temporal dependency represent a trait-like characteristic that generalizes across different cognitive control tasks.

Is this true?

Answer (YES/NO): NO